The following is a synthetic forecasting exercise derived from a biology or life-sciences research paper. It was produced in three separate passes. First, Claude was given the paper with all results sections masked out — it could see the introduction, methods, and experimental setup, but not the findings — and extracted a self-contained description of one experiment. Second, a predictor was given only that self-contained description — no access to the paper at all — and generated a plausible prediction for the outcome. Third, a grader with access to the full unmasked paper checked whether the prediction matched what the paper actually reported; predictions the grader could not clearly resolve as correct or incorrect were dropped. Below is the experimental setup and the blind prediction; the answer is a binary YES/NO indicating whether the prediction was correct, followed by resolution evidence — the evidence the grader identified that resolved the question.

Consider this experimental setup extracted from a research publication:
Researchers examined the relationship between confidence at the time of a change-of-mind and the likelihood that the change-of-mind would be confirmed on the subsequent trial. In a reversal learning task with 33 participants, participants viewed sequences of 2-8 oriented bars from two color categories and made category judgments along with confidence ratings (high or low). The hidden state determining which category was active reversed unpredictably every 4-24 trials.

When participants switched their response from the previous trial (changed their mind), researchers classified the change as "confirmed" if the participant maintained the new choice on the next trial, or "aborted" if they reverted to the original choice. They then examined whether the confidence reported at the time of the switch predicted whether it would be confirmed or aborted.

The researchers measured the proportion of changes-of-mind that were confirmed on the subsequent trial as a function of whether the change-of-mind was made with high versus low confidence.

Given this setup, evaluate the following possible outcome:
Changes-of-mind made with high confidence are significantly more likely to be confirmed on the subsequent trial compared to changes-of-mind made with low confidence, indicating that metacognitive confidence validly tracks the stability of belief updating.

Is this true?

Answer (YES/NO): YES